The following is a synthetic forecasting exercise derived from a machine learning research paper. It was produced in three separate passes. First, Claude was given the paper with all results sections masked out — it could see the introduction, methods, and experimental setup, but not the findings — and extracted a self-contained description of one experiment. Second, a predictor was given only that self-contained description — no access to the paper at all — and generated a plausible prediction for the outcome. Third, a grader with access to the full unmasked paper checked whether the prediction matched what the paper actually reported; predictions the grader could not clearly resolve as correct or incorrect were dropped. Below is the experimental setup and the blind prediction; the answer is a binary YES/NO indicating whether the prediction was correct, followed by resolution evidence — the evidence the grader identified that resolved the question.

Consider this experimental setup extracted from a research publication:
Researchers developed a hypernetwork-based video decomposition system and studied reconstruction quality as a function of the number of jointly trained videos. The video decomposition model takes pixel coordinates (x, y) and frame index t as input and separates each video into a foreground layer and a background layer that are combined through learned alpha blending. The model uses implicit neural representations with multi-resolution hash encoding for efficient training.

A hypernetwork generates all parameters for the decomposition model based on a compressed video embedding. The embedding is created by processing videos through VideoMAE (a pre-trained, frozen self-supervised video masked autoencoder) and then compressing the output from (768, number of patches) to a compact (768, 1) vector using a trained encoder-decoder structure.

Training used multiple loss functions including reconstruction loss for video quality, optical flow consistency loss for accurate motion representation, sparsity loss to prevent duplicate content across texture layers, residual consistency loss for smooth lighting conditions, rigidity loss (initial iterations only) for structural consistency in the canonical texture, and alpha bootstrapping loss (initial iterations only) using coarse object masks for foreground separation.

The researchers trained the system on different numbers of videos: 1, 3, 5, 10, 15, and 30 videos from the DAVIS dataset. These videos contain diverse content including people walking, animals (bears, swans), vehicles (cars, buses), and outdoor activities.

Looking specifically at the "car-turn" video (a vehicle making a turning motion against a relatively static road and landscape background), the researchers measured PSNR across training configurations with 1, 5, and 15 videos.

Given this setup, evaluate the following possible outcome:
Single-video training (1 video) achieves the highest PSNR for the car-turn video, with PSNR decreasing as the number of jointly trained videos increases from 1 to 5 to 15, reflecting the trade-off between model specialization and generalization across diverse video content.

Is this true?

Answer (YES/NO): NO